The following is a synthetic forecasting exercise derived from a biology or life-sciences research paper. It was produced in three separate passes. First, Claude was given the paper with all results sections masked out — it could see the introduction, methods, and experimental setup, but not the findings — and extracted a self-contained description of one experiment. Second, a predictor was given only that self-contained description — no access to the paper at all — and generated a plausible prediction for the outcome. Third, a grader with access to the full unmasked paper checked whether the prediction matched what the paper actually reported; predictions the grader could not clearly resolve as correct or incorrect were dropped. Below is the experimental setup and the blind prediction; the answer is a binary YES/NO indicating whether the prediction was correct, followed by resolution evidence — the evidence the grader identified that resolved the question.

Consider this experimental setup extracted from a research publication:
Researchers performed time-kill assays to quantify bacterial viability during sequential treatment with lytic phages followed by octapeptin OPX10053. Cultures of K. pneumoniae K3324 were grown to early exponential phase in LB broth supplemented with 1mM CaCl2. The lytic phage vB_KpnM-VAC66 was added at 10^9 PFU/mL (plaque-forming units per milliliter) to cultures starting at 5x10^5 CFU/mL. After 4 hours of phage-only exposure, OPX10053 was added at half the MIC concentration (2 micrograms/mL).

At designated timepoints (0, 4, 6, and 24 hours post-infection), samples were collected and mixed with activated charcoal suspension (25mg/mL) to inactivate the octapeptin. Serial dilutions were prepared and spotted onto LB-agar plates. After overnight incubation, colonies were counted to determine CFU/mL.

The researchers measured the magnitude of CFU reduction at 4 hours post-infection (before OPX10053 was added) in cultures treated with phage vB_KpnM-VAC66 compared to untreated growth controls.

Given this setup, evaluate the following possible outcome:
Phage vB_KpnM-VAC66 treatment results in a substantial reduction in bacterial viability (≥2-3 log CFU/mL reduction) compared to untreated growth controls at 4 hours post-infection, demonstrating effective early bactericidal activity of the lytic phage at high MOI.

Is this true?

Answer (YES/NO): YES